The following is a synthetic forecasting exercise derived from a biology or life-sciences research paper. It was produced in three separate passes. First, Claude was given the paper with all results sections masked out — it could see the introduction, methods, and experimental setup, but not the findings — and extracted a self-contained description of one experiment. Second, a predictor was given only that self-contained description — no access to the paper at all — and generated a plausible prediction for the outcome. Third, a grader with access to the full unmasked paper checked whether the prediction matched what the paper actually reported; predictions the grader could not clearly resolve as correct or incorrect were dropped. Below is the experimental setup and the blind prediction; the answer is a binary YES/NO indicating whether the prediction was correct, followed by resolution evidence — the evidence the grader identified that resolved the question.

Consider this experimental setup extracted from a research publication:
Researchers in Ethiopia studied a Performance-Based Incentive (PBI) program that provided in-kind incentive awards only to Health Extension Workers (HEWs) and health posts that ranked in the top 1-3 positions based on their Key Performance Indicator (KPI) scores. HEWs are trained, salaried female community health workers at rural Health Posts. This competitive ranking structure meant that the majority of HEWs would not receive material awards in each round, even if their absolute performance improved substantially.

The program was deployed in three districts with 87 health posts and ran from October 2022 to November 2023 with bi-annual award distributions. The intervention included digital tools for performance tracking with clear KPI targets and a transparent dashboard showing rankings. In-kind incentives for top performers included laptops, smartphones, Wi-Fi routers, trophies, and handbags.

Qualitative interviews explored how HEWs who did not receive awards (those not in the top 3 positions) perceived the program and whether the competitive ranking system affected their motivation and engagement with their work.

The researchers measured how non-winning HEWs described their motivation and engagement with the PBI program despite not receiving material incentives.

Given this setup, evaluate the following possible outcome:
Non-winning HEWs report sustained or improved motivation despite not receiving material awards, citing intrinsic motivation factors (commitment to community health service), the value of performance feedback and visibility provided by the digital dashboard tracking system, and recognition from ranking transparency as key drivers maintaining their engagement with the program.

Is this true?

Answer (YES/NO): NO